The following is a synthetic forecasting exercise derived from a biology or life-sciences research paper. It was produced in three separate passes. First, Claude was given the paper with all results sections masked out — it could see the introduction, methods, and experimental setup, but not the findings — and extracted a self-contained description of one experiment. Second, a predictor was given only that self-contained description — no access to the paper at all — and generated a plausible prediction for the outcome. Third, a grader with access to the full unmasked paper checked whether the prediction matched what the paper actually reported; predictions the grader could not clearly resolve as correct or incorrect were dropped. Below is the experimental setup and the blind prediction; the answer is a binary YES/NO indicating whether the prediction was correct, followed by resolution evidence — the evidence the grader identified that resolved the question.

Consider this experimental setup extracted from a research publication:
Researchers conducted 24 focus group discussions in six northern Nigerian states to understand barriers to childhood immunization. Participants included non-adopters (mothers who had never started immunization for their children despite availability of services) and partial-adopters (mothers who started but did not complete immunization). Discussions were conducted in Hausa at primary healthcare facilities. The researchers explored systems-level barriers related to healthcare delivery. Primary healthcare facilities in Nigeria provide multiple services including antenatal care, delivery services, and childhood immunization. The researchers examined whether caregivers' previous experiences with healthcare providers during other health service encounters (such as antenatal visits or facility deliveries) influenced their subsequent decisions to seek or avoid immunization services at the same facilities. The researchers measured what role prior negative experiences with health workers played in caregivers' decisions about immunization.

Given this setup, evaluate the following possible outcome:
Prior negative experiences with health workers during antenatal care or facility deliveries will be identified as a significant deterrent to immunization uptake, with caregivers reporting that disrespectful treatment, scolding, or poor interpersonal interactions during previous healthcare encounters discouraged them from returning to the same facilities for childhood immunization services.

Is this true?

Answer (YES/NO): YES